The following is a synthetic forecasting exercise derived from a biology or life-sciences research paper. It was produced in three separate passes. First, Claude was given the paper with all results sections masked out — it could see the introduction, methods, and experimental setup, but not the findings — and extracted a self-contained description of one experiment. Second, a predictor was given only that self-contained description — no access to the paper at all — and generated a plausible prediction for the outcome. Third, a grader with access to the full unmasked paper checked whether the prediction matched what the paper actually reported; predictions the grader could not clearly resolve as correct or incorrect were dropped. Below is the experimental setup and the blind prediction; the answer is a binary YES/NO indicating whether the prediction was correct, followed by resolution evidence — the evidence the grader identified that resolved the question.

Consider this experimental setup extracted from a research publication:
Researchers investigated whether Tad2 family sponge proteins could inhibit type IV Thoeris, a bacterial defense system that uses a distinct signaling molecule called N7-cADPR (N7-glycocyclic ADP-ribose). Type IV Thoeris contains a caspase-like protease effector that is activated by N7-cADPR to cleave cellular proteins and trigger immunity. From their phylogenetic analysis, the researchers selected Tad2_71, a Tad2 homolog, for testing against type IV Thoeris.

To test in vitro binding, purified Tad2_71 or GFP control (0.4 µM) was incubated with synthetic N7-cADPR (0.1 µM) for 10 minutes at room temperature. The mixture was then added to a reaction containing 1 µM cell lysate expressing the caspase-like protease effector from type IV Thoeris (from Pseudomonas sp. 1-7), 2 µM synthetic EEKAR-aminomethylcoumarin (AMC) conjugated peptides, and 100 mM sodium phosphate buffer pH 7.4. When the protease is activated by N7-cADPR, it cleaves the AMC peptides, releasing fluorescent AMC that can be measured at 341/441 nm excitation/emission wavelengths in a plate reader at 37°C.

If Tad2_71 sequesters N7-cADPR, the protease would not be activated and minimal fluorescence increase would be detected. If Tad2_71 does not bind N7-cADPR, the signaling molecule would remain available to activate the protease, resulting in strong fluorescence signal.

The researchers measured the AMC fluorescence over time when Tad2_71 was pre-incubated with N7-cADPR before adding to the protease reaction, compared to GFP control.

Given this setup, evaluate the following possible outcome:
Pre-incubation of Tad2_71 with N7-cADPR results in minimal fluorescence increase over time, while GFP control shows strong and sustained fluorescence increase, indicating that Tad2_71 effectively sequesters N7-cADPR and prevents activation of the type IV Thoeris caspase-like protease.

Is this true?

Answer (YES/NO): YES